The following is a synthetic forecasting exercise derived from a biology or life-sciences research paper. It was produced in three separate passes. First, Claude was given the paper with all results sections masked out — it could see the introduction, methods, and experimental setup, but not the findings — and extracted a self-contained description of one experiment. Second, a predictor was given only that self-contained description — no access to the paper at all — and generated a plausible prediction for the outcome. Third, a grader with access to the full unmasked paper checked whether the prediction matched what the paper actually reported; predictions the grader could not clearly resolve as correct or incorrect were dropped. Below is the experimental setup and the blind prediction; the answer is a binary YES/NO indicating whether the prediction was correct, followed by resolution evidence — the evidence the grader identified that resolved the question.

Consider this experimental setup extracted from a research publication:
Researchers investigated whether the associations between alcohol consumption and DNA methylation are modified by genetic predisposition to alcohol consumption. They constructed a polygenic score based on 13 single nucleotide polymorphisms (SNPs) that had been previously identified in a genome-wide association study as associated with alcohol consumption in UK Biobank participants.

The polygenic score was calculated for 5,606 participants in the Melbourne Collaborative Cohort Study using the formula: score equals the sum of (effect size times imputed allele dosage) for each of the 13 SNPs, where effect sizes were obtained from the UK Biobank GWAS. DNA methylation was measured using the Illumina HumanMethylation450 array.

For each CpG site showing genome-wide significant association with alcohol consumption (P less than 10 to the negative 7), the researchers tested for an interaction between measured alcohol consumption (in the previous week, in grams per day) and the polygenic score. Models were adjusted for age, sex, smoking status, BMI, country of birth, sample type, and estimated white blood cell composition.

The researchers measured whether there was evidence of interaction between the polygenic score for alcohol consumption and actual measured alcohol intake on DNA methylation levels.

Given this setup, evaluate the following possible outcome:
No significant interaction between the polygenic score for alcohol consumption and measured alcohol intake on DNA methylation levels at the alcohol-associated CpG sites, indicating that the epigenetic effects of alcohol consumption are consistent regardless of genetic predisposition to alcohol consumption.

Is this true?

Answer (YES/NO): NO